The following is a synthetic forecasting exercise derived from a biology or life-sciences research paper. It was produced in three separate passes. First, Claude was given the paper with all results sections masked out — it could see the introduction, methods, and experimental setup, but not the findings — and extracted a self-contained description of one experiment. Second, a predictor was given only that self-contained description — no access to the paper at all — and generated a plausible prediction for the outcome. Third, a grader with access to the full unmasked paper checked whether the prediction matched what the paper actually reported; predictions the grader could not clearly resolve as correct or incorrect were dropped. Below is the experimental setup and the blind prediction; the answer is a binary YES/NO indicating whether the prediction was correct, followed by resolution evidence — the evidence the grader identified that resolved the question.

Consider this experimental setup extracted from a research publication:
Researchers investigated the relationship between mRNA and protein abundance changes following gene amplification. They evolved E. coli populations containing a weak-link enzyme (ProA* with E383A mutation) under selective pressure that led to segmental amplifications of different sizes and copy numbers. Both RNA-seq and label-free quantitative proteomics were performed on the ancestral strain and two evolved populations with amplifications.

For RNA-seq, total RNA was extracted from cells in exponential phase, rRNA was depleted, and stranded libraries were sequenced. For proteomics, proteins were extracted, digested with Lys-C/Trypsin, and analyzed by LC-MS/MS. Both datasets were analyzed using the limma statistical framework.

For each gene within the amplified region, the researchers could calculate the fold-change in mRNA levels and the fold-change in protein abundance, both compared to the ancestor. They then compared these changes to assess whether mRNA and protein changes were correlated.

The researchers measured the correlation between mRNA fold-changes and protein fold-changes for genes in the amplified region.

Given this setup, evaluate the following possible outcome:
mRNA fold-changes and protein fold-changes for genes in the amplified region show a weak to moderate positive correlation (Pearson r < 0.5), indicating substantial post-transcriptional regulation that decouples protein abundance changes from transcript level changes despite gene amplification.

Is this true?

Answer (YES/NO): NO